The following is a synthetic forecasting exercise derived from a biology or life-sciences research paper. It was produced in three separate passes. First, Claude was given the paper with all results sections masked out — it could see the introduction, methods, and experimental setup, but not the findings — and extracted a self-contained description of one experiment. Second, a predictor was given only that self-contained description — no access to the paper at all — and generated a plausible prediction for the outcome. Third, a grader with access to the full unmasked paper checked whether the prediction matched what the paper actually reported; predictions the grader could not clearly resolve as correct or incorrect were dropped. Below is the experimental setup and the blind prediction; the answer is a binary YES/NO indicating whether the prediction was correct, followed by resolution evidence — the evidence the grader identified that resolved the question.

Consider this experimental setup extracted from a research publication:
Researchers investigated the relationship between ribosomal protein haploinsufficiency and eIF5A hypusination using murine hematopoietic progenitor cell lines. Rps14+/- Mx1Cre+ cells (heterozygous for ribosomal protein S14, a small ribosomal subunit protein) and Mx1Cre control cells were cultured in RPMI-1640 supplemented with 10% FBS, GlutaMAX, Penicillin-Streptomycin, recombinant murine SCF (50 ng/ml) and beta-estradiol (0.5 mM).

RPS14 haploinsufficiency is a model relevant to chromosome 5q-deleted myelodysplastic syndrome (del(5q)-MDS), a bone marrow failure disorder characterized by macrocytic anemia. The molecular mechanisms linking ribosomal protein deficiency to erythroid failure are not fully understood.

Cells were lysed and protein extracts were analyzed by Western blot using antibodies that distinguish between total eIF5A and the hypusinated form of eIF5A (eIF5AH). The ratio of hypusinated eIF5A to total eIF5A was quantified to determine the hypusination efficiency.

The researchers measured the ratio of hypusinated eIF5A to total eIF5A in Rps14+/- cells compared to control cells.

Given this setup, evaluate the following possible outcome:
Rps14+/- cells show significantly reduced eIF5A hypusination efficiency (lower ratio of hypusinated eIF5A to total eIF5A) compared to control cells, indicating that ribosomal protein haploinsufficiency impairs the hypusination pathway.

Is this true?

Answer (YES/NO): YES